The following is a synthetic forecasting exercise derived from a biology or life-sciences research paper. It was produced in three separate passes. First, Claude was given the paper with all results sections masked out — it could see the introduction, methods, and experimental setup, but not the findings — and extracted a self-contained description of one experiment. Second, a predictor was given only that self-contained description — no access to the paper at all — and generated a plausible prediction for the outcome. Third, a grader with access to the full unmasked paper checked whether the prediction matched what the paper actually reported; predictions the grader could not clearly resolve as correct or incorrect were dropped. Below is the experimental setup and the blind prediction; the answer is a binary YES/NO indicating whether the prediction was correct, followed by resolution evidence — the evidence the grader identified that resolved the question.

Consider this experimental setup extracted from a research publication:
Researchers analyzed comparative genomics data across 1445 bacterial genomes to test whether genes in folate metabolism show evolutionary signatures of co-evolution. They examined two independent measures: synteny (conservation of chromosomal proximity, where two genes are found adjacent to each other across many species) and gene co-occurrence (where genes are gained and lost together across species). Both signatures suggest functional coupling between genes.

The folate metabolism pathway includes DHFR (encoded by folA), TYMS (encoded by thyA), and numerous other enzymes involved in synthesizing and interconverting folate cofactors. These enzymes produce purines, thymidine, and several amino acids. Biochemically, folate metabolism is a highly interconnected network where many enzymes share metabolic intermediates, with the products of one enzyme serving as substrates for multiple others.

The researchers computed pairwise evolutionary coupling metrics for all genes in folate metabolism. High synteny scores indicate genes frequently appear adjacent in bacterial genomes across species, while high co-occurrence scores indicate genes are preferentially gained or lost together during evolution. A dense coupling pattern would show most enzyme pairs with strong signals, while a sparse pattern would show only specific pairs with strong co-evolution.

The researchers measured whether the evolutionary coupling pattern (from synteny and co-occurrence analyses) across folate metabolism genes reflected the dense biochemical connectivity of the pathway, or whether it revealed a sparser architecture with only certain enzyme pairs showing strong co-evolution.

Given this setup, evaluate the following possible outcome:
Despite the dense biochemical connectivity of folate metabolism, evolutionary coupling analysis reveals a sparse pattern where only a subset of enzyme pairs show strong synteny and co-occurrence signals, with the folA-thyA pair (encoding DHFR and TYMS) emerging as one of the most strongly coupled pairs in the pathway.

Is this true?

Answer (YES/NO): YES